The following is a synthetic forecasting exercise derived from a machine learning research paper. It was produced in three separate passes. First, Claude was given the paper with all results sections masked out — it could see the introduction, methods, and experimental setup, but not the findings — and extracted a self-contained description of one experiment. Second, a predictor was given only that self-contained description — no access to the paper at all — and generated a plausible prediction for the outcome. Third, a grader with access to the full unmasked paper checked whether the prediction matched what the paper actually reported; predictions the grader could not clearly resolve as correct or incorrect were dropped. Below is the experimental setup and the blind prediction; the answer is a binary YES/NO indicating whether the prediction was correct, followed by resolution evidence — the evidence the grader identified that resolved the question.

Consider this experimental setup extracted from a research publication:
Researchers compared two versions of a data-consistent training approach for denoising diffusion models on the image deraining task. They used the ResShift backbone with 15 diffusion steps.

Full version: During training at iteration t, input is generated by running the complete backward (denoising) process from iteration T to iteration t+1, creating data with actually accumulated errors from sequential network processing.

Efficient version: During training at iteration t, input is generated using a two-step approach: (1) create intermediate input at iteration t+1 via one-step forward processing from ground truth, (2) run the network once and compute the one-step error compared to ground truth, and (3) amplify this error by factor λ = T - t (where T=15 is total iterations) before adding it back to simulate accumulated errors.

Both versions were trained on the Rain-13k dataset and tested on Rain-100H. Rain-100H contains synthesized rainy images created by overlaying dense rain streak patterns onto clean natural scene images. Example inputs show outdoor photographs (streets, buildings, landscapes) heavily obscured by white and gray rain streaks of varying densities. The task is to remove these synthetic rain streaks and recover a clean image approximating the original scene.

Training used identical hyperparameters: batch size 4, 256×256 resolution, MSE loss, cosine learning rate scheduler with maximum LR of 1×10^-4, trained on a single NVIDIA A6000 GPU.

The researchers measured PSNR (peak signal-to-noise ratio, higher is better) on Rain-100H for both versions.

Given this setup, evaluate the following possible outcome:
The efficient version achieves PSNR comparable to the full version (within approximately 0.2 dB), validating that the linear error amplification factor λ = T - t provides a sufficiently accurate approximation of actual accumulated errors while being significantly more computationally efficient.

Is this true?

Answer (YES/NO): NO